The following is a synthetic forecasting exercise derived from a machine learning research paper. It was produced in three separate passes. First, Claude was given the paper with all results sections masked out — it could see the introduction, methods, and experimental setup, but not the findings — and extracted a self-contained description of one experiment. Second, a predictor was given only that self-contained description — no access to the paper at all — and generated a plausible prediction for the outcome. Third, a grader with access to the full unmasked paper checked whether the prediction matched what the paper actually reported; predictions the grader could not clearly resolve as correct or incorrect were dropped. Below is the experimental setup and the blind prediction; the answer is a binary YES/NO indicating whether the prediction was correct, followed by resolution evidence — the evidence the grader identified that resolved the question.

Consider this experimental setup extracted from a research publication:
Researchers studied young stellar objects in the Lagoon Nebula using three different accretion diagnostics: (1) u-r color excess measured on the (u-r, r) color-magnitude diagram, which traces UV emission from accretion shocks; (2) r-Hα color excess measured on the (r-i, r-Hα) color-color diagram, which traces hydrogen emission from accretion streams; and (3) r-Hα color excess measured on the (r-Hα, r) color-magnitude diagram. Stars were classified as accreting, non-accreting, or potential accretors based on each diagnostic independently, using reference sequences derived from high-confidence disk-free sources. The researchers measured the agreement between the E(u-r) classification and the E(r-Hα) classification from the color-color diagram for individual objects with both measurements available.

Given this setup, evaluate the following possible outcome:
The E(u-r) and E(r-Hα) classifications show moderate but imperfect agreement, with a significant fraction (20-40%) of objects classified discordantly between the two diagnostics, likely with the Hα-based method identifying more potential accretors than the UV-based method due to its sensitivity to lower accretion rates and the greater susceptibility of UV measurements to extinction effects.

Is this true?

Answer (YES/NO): NO